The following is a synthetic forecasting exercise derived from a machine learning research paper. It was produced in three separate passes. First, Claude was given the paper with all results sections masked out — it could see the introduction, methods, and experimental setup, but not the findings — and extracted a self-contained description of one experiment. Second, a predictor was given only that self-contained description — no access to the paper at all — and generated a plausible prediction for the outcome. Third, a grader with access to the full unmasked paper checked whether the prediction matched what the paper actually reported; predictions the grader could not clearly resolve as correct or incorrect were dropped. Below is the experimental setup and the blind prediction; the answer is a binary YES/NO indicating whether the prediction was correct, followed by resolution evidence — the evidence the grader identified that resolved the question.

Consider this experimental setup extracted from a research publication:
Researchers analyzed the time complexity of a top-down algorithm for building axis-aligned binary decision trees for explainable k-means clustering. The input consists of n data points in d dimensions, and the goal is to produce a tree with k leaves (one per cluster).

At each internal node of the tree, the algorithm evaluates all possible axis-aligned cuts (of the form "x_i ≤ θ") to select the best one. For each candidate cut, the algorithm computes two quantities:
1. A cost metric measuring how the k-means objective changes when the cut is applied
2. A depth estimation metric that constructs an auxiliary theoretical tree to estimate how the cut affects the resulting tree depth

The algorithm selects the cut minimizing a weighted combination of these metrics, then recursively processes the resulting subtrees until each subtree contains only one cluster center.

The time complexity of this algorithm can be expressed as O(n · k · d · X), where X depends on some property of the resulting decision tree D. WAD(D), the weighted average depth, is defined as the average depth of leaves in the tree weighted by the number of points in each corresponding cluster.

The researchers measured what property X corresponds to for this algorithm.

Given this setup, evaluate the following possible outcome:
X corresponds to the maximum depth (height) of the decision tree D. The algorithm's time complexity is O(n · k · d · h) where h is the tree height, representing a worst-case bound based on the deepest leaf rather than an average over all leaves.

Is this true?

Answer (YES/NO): NO